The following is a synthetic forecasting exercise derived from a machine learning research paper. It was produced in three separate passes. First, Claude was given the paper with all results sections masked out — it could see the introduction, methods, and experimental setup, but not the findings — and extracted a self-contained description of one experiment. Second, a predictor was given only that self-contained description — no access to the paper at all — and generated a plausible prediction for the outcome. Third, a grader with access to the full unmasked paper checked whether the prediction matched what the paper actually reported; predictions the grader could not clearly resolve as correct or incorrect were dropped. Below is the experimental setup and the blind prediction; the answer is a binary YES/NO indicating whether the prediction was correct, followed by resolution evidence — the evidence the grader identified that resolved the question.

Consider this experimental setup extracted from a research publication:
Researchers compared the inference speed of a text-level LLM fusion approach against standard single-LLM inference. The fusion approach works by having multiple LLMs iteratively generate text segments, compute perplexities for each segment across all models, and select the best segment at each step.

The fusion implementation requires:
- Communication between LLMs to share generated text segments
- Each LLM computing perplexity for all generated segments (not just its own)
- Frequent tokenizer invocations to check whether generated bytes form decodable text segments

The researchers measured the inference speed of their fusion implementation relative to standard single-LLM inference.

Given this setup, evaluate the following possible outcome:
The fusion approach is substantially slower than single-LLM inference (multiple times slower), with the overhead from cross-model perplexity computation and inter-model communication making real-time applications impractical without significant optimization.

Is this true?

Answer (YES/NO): YES